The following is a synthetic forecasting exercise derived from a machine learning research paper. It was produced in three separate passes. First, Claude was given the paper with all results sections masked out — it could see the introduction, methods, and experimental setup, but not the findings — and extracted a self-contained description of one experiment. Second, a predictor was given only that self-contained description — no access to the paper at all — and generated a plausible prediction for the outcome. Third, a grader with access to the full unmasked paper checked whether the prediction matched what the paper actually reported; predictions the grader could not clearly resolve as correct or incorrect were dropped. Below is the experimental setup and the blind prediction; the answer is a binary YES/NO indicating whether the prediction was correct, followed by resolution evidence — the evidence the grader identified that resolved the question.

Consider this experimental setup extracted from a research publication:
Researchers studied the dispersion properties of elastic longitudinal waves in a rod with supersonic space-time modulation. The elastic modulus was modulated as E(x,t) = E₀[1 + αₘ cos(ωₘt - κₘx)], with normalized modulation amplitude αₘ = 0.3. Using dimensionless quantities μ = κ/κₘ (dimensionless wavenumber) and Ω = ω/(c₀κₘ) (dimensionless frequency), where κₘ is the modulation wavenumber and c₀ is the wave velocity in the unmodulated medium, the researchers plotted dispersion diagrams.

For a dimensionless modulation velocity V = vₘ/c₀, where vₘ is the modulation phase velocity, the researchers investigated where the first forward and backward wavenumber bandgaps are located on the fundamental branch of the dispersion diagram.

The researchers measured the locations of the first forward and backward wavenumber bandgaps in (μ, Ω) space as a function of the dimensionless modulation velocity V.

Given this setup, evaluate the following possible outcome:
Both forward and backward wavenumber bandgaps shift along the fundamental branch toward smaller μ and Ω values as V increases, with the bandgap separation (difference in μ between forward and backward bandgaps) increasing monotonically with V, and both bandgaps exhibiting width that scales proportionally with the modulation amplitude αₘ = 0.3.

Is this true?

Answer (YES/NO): NO